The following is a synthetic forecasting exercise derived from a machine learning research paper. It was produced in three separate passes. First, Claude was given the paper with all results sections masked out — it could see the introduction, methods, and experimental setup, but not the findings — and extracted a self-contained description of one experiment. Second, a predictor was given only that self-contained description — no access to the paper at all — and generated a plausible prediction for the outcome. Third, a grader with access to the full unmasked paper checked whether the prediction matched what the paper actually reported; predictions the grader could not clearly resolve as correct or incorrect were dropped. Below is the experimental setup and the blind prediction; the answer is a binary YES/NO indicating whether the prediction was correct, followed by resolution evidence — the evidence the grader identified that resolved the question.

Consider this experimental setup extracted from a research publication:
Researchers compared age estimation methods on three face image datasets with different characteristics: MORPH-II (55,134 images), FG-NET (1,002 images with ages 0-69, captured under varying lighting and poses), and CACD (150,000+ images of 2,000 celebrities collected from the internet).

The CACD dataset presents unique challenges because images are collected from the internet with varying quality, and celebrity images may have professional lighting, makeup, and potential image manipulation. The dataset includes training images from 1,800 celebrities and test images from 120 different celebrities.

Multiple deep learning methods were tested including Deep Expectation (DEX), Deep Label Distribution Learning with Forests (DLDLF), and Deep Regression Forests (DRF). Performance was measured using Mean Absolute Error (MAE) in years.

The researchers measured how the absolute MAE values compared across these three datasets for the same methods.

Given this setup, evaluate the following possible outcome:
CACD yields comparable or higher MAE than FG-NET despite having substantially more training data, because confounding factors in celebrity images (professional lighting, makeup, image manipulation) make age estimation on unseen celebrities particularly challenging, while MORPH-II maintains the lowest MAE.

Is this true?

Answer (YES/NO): YES